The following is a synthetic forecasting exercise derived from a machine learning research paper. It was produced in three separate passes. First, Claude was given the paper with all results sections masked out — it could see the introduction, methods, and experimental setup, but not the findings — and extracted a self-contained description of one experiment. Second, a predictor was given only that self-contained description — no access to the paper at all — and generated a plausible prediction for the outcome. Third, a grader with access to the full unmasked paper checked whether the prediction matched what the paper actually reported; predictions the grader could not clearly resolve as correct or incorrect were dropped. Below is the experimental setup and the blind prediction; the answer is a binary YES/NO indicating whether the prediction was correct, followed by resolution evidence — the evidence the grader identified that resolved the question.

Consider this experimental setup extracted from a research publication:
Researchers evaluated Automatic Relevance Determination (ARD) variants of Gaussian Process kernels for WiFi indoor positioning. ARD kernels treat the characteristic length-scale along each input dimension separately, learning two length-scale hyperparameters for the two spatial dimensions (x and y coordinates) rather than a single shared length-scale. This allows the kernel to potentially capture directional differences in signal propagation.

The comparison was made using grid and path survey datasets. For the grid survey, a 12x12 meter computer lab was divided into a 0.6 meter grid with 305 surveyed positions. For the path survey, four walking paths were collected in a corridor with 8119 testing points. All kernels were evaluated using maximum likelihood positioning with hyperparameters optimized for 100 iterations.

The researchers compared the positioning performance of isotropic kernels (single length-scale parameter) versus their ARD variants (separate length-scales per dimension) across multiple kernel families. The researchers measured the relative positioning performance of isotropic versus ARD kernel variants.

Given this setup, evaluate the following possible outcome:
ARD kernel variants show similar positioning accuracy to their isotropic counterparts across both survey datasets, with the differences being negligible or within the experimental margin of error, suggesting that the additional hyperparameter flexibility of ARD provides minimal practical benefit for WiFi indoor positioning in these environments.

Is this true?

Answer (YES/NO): NO